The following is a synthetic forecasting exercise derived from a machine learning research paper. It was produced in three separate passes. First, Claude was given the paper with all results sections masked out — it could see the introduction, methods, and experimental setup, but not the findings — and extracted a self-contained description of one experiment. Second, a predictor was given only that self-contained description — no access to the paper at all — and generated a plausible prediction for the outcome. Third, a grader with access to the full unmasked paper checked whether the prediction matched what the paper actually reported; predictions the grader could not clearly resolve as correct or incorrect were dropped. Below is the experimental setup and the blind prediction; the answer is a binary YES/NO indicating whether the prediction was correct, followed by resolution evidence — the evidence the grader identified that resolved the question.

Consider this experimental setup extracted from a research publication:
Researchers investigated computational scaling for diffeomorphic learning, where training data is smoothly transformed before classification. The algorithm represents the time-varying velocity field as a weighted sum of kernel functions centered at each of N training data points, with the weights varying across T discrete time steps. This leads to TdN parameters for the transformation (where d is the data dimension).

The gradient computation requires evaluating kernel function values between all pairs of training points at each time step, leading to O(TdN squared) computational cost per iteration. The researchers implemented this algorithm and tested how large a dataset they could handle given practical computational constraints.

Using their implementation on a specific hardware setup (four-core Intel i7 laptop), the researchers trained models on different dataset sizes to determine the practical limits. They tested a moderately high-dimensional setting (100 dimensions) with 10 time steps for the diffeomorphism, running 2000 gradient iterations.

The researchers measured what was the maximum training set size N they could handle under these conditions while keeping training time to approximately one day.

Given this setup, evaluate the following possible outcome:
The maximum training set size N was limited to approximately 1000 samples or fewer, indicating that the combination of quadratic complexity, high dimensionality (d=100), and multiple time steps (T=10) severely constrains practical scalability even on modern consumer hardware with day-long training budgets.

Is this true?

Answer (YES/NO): NO